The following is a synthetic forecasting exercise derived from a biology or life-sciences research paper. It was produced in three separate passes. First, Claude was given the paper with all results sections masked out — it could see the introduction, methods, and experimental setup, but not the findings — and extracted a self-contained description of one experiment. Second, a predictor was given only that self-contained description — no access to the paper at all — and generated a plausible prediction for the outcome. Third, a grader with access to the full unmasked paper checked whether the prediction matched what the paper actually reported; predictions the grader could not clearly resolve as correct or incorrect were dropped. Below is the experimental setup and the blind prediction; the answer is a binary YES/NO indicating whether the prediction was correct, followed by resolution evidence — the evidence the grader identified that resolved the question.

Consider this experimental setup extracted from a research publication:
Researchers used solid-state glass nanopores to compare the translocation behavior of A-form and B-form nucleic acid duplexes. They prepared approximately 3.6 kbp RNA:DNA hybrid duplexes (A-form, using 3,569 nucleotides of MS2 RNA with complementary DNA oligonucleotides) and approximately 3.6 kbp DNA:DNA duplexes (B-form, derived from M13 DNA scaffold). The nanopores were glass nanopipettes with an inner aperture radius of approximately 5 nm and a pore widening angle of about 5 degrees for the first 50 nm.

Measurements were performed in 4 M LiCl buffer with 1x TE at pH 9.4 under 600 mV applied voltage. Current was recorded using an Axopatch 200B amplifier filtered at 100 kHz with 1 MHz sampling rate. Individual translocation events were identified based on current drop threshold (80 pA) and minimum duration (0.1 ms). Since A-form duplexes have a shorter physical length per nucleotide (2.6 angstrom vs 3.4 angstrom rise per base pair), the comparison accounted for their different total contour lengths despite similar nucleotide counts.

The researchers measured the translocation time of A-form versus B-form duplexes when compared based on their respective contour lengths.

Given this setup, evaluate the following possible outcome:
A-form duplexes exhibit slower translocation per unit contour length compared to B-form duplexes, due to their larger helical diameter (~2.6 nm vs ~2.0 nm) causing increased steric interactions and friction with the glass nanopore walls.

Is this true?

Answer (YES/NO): NO